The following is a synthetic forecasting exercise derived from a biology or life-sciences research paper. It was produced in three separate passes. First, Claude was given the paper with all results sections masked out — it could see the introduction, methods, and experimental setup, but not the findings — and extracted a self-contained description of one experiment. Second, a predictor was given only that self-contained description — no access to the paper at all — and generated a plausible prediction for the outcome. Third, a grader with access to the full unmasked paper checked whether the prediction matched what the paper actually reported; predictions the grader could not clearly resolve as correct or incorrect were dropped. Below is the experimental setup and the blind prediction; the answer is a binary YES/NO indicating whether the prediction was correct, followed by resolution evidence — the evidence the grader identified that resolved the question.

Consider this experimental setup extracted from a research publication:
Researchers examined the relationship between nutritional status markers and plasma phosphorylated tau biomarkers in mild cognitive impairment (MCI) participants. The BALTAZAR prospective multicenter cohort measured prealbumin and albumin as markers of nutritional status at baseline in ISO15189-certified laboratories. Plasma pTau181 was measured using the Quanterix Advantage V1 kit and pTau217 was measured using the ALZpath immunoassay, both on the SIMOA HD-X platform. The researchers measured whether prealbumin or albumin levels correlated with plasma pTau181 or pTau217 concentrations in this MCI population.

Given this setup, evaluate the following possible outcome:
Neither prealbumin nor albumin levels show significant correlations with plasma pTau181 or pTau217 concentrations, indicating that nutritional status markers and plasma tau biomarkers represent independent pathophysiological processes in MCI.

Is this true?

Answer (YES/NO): YES